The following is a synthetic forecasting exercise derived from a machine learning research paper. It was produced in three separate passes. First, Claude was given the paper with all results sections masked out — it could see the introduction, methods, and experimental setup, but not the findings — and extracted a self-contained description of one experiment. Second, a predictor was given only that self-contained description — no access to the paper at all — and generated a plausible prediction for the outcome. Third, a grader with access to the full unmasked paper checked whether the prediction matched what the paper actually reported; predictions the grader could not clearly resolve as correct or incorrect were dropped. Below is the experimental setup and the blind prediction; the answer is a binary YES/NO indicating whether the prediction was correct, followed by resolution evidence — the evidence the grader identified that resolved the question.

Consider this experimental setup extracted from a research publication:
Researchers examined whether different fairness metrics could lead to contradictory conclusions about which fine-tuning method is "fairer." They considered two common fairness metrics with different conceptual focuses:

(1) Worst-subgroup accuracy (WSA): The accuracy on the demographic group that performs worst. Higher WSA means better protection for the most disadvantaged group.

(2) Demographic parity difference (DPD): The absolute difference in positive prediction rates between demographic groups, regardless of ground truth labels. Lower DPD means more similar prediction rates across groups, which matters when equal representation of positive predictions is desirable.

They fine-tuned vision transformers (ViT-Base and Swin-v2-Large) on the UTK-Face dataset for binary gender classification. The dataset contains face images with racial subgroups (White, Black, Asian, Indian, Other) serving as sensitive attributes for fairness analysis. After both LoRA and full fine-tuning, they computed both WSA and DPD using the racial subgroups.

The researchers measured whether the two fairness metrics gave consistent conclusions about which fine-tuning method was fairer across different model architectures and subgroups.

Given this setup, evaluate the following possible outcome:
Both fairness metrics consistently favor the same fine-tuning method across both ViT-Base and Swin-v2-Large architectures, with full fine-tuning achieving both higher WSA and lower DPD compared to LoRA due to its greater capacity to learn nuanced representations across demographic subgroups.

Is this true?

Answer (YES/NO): NO